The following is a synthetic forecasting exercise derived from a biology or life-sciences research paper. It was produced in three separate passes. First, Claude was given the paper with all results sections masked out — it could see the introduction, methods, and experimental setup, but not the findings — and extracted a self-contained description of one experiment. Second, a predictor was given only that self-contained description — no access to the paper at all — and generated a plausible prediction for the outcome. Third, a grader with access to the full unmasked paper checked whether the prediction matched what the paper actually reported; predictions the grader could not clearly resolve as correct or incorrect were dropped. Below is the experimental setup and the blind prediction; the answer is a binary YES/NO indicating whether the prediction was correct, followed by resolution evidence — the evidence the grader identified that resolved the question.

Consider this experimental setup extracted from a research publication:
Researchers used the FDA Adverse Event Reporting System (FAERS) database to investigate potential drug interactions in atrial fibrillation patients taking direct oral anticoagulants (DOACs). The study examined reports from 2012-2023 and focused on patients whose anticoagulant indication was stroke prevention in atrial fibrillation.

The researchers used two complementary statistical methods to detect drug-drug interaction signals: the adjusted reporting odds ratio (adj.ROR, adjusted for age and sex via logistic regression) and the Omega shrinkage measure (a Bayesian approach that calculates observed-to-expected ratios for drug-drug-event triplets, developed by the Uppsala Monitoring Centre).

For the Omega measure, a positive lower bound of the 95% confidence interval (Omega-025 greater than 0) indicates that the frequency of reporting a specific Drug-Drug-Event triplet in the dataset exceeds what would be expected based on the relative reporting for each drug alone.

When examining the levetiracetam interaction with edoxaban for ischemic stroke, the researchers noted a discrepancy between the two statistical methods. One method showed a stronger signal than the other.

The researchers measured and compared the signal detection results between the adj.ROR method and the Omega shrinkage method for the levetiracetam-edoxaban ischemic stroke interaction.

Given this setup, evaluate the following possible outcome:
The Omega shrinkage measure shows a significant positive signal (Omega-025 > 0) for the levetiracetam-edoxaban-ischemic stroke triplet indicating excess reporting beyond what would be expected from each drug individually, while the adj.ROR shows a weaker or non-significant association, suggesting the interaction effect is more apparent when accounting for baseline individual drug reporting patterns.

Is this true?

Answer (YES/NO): NO